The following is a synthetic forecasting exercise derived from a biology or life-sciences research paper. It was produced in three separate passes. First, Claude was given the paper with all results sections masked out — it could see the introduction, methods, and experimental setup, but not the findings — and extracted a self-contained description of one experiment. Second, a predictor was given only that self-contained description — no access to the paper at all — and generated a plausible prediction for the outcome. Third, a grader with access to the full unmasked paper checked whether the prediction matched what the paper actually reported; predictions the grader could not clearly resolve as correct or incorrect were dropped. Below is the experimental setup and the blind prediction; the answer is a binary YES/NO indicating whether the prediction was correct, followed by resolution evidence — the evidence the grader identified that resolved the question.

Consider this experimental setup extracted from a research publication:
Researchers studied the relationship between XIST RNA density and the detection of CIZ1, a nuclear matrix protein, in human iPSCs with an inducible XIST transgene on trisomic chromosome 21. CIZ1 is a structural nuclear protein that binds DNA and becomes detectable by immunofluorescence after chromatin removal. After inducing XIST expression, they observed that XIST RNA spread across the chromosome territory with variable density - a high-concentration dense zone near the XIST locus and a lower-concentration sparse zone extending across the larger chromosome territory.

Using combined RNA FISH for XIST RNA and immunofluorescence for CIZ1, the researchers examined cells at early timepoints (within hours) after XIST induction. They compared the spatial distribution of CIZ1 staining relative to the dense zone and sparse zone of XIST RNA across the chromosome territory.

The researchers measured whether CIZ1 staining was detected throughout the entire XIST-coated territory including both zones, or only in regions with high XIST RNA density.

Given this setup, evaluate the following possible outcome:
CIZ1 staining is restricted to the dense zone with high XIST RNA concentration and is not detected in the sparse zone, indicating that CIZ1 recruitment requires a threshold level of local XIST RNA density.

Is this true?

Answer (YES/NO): NO